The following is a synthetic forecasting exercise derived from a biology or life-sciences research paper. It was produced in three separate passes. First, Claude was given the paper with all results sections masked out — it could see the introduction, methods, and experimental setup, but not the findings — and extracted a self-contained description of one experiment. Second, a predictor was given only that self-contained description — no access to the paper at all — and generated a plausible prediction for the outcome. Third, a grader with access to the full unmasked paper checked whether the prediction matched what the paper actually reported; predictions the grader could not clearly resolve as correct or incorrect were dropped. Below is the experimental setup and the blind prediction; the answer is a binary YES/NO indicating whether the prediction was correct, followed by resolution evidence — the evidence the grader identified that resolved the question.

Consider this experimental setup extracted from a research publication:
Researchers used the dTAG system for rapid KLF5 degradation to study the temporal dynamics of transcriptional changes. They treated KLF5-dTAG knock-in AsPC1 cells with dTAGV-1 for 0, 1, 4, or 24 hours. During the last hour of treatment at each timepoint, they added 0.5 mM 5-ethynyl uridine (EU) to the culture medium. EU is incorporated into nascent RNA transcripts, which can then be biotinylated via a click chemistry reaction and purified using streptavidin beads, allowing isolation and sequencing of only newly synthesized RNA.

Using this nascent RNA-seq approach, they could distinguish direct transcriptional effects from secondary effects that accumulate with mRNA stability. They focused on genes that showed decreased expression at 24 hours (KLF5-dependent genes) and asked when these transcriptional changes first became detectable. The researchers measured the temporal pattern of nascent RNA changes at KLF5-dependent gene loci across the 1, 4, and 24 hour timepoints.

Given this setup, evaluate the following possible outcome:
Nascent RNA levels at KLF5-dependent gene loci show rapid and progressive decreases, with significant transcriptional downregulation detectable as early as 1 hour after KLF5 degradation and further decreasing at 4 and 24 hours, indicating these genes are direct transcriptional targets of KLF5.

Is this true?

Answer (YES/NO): YES